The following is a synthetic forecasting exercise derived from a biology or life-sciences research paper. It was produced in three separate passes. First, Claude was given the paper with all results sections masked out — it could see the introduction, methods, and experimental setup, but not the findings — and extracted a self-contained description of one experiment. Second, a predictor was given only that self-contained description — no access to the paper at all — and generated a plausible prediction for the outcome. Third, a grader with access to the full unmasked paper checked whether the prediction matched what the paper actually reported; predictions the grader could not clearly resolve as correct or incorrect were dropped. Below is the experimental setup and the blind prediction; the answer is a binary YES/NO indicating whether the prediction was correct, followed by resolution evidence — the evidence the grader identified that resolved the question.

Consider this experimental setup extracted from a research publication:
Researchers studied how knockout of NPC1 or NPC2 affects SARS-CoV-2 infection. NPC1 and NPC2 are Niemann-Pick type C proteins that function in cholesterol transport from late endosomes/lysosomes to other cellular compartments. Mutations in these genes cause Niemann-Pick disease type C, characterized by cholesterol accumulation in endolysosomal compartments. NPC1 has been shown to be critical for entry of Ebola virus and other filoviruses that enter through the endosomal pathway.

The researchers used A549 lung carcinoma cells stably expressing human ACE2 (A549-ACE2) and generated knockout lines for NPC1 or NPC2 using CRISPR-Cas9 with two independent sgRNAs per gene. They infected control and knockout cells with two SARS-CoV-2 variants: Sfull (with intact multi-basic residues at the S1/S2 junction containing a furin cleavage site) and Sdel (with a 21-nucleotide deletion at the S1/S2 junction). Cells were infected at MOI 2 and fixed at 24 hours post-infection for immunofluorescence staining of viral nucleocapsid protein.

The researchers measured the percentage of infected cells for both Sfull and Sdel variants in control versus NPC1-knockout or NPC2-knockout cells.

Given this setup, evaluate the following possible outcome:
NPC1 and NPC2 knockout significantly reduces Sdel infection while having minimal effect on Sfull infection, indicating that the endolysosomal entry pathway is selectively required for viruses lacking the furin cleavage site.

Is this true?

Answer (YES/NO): YES